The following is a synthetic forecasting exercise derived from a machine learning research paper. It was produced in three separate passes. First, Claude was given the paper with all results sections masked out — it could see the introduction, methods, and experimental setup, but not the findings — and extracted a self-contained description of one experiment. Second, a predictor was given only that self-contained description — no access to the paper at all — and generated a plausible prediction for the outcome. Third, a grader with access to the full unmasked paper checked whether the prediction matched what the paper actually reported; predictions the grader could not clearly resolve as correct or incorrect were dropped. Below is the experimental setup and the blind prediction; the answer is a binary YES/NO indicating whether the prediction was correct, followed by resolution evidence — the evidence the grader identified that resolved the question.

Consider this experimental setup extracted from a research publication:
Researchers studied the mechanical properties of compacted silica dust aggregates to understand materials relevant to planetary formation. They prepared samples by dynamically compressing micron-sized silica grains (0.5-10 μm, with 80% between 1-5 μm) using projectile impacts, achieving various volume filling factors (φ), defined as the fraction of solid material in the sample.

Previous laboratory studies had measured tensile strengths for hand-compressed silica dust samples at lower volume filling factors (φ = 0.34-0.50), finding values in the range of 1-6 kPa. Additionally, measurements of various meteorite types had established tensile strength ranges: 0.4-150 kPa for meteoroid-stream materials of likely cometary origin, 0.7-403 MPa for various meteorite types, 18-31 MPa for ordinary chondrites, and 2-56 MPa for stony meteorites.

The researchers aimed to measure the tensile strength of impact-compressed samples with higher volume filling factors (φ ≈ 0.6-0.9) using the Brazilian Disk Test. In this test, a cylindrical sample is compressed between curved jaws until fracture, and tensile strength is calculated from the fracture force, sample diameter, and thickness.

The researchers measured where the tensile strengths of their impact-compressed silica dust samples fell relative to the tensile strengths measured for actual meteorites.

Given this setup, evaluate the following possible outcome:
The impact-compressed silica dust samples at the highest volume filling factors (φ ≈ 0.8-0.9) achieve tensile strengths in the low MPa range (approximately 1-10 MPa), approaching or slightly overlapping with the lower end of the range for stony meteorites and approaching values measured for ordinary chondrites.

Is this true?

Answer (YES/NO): NO